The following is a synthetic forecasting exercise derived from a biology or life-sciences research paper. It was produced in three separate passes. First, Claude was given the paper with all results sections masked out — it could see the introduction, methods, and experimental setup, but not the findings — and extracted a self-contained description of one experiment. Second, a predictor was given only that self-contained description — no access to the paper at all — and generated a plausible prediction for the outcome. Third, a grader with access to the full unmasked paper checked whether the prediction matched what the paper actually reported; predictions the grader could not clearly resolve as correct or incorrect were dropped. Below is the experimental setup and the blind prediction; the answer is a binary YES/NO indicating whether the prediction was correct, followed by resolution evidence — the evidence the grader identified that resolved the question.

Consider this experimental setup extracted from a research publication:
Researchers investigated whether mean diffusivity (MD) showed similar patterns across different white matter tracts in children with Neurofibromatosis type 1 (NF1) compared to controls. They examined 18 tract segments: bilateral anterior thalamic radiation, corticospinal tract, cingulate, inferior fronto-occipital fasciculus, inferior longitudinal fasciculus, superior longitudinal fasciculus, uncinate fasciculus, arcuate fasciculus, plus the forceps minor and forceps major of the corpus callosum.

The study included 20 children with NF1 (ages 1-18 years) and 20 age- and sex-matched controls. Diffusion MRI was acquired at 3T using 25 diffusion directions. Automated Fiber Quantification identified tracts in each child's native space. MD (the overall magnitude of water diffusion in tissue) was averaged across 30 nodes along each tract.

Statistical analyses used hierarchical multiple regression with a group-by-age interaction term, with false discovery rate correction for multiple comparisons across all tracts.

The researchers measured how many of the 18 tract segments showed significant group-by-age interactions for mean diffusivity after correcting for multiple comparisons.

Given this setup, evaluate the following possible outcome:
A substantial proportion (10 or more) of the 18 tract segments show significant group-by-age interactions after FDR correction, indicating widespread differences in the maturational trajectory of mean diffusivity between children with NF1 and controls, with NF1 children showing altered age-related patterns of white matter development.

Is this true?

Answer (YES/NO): YES